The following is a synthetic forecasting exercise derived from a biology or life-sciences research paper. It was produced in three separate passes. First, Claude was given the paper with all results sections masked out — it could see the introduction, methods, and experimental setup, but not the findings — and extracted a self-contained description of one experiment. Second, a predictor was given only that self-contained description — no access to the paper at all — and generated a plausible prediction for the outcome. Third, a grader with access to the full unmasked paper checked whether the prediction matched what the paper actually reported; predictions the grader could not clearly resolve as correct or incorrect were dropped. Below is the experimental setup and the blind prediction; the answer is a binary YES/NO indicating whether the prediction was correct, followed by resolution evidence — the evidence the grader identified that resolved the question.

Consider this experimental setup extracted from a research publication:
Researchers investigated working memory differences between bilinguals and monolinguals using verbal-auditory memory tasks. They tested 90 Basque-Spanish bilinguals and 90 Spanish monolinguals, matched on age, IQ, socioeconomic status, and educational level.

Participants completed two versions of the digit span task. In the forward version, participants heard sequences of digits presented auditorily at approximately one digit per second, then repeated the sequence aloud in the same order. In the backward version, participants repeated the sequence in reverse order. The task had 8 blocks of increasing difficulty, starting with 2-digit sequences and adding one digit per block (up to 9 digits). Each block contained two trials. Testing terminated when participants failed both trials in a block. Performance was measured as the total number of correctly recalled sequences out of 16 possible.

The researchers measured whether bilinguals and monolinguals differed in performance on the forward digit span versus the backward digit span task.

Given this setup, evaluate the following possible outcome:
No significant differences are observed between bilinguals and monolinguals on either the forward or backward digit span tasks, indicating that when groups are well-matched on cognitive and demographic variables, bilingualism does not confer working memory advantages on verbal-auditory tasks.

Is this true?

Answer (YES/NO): NO